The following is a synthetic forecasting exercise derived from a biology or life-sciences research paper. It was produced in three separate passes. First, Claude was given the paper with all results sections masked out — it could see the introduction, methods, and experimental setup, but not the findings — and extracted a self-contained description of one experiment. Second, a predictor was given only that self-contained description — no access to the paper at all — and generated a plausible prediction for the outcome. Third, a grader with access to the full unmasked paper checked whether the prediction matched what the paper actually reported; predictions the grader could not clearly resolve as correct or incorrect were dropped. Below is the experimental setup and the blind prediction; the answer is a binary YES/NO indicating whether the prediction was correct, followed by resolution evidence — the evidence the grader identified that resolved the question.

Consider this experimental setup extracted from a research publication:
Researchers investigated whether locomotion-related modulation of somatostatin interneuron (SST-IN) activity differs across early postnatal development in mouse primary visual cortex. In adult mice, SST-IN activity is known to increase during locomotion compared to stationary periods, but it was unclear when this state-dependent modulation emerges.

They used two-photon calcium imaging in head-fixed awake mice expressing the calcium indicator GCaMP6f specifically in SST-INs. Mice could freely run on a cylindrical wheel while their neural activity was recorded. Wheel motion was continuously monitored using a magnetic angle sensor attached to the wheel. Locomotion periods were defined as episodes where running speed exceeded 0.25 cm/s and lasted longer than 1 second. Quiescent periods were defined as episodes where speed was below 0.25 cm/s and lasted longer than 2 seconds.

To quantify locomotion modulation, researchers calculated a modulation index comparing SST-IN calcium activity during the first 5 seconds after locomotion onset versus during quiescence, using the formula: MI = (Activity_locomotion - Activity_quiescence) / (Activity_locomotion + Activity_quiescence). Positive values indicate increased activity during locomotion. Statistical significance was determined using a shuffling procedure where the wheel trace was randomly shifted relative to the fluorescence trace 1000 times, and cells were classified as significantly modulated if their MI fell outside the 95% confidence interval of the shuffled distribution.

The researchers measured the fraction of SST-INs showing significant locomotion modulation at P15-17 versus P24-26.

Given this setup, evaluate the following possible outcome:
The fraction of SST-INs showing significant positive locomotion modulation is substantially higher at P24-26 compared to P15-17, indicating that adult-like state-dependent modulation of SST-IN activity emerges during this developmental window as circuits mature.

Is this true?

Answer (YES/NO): YES